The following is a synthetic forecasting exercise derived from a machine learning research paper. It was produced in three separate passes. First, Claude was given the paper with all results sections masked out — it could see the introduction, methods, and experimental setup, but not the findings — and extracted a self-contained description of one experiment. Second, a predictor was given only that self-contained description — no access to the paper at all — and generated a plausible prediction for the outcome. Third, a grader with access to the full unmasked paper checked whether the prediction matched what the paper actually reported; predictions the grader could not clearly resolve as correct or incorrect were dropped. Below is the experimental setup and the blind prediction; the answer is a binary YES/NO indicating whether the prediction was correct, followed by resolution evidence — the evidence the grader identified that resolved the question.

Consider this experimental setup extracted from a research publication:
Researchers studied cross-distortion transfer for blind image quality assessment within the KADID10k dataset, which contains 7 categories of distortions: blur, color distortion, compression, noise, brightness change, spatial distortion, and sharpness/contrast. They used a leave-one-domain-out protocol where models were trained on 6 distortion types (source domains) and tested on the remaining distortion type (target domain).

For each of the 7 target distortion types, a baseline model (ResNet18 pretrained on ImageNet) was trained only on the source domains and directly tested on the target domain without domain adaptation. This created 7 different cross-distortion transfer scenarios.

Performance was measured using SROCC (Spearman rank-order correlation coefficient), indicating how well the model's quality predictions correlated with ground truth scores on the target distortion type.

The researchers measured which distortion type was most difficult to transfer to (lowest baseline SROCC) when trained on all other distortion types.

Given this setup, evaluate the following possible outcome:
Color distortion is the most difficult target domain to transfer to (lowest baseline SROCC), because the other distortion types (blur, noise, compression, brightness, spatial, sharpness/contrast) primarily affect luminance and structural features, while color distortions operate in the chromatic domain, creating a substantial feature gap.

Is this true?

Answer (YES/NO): NO